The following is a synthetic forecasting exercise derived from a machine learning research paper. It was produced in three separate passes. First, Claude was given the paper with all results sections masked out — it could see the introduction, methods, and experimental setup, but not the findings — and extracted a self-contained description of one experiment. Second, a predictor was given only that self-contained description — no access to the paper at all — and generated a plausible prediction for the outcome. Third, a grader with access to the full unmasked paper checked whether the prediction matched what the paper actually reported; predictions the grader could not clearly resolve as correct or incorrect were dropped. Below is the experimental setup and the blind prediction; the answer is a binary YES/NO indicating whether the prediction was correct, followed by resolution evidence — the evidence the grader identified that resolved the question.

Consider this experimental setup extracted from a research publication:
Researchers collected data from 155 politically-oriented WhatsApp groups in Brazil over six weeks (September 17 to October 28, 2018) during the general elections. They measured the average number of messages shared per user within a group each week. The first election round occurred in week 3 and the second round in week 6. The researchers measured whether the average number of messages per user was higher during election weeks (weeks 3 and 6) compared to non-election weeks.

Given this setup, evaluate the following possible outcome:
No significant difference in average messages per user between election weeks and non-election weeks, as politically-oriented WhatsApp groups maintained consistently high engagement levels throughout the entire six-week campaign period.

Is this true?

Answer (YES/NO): NO